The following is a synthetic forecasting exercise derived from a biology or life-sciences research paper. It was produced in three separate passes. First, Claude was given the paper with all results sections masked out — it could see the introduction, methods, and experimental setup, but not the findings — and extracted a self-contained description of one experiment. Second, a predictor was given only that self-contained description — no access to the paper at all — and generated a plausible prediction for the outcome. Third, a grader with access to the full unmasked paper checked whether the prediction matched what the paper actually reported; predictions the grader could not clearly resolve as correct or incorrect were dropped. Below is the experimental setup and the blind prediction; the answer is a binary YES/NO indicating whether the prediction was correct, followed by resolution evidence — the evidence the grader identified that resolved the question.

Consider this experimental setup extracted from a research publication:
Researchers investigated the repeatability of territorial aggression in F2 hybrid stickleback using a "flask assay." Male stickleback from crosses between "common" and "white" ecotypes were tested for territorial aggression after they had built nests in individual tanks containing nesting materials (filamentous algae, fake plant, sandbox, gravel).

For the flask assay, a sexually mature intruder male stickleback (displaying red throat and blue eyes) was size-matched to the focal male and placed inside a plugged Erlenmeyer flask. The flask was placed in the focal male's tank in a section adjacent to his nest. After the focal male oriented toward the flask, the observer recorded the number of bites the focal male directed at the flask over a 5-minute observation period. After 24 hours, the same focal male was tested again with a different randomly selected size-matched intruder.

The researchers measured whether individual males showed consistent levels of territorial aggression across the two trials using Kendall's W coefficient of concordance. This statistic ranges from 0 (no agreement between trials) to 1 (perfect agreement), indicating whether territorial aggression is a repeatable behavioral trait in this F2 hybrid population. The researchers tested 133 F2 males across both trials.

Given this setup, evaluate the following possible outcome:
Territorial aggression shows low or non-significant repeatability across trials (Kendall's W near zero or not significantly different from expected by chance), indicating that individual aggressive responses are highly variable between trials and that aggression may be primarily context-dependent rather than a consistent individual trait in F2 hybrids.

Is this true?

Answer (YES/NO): NO